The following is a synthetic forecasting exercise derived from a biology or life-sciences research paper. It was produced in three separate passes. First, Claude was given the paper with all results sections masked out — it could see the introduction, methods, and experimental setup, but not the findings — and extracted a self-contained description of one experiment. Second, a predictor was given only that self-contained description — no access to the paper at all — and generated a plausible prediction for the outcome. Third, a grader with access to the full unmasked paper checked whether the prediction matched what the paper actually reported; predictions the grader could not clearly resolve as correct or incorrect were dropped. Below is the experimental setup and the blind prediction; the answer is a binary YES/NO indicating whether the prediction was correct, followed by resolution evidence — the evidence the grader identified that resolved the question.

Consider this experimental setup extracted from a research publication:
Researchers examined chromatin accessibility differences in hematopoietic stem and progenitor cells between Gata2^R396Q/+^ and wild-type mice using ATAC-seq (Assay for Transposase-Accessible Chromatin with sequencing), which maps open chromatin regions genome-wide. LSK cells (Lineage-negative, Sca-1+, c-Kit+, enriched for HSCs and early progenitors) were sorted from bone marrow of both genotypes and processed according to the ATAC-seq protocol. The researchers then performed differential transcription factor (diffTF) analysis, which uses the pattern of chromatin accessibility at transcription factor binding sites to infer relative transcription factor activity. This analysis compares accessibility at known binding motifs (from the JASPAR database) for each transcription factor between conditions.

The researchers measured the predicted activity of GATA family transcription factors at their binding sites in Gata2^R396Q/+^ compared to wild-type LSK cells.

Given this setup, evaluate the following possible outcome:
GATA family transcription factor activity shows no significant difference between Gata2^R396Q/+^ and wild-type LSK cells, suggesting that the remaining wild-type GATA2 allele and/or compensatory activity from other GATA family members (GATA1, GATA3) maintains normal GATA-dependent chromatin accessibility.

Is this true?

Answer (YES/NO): NO